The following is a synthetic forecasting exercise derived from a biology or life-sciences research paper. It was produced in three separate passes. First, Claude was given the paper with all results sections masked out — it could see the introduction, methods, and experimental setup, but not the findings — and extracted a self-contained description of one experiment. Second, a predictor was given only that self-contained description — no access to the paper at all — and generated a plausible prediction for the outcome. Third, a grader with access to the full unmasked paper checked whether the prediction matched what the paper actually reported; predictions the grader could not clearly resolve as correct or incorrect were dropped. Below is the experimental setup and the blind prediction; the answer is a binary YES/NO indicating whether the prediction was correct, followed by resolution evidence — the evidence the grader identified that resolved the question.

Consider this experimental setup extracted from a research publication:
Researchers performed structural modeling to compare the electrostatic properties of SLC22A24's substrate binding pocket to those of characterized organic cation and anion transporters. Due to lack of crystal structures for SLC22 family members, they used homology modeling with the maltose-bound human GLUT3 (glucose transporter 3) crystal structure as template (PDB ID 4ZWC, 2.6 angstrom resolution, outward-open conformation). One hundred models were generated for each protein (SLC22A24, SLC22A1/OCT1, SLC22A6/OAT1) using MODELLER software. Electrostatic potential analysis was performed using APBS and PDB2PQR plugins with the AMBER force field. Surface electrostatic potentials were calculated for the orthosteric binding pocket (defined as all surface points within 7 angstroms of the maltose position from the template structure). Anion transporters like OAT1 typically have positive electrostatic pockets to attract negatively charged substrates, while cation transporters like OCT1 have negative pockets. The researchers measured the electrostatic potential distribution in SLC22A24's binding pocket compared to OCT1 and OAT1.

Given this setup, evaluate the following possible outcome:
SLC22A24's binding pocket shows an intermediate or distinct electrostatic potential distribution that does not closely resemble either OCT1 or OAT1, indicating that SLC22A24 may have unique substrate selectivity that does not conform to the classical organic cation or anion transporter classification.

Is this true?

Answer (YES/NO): NO